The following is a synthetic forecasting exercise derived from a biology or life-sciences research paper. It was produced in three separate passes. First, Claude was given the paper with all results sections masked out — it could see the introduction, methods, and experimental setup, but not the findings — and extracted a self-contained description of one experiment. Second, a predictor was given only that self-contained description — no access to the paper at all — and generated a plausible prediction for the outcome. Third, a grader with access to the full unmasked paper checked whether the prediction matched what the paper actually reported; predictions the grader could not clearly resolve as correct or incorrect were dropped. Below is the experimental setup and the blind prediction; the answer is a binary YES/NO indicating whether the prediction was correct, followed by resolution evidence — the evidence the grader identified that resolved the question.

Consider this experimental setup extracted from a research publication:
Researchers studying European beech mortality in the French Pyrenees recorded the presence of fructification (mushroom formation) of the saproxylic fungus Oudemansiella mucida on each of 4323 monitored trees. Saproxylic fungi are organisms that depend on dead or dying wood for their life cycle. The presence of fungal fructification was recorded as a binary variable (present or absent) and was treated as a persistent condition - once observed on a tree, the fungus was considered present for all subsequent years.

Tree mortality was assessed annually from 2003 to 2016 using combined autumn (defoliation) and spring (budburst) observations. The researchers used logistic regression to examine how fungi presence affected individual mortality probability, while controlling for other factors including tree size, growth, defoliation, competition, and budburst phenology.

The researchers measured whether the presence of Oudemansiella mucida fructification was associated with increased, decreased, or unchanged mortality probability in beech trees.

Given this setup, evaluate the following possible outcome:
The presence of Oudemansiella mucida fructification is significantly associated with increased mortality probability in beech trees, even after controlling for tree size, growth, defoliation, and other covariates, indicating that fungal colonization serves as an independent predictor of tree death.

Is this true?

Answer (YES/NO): YES